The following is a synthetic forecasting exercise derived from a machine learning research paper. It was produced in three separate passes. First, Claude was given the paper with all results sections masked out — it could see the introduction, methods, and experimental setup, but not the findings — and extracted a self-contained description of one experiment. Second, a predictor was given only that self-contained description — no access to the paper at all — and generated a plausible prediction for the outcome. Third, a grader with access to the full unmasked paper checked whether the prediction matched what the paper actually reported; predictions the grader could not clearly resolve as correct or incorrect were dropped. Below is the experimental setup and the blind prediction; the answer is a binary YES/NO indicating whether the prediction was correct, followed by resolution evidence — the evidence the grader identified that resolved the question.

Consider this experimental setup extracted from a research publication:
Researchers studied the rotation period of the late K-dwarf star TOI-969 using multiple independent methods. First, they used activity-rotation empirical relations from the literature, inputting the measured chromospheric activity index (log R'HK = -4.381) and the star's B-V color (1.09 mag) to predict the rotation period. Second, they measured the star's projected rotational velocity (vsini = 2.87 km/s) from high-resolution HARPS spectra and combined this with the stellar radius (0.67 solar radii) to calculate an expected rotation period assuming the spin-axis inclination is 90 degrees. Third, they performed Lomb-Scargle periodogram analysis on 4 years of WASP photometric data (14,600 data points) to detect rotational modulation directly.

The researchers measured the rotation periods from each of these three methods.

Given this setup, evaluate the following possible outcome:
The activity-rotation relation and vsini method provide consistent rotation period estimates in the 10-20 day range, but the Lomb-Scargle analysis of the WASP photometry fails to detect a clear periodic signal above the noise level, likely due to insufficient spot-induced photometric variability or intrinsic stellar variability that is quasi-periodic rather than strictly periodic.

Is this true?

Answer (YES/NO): NO